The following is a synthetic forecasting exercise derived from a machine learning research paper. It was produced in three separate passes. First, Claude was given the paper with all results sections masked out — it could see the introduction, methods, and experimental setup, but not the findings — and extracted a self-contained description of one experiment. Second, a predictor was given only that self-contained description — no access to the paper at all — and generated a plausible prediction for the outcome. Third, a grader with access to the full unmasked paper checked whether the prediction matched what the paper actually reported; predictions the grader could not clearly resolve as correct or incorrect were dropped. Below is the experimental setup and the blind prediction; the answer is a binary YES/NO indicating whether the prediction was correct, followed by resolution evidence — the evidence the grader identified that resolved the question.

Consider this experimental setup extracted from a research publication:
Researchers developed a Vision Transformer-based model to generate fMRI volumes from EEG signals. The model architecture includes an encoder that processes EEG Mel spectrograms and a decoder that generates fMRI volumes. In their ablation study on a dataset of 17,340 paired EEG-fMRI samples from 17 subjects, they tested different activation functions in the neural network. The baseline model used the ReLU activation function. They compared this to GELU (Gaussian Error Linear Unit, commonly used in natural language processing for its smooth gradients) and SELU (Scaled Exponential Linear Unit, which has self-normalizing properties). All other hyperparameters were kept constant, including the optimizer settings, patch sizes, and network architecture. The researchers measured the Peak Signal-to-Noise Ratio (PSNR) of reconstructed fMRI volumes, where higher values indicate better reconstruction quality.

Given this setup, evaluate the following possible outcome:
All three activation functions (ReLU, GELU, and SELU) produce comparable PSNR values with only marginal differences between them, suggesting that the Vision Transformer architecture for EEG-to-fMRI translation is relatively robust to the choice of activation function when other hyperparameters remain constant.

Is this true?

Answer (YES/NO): NO